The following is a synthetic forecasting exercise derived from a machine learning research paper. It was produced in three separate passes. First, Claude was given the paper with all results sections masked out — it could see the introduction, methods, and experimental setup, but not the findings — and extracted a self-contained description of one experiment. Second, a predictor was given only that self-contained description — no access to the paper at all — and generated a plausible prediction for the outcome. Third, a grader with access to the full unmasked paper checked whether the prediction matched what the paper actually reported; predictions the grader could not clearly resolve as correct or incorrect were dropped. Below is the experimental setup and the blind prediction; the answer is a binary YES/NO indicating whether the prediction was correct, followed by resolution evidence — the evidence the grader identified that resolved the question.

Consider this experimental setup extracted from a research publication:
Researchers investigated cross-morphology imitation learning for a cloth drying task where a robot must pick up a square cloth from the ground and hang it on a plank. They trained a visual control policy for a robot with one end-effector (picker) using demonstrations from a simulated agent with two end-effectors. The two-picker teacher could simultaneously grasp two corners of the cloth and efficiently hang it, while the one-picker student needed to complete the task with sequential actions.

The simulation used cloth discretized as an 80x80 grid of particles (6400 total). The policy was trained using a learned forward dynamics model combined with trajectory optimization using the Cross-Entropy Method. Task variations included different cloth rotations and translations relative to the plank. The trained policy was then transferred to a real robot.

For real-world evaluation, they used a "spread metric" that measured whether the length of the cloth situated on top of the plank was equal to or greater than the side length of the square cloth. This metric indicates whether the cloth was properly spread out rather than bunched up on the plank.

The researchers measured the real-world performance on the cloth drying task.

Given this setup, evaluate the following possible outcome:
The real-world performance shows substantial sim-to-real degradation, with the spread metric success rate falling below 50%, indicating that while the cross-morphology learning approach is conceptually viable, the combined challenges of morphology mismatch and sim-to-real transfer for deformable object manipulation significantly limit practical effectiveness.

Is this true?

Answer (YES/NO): NO